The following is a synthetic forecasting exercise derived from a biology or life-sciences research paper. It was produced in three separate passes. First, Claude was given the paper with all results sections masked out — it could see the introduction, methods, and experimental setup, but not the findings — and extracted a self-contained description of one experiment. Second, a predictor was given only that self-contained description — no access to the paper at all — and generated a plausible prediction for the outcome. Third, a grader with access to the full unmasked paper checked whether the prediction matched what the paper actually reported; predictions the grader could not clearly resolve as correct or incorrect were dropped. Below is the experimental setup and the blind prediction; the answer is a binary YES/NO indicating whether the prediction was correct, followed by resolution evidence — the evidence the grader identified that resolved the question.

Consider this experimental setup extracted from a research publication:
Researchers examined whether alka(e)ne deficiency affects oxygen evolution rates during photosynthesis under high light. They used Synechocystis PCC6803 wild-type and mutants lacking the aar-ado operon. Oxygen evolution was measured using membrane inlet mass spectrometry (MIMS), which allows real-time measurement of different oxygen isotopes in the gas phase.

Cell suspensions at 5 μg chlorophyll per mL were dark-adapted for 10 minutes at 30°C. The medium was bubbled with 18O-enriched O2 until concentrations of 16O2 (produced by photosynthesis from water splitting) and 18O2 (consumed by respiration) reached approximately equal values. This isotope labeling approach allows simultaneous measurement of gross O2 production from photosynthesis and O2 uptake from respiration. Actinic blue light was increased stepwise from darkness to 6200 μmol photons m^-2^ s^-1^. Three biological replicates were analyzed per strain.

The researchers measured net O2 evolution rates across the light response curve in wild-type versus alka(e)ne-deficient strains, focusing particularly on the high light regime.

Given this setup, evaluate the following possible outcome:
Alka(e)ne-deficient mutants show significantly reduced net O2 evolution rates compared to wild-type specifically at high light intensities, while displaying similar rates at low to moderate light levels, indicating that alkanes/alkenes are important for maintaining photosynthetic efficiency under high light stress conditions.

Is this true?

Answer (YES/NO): YES